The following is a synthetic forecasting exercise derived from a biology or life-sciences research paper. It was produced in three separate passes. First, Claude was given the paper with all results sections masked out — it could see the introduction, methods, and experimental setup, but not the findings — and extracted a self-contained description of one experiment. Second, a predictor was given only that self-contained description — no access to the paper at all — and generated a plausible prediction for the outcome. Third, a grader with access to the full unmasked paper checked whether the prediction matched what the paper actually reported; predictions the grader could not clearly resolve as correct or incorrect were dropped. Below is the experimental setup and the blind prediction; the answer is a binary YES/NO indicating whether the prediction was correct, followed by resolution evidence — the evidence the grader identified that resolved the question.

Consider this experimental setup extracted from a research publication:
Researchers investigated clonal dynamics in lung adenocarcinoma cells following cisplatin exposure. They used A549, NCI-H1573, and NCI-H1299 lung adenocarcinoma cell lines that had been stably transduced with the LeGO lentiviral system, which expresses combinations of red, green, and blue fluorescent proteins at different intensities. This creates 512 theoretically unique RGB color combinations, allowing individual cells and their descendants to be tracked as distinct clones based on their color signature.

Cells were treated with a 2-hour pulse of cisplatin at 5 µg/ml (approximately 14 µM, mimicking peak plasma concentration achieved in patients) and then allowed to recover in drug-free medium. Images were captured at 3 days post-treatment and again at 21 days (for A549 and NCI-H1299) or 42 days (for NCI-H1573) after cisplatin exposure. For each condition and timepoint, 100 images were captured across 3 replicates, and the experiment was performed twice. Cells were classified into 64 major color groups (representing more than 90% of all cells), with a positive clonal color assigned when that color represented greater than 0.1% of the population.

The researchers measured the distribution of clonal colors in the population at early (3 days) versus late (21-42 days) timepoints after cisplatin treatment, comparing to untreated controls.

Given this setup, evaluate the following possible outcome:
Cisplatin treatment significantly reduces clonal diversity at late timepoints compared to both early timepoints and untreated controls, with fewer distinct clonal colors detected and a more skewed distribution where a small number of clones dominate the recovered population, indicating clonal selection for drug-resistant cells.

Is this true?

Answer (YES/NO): NO